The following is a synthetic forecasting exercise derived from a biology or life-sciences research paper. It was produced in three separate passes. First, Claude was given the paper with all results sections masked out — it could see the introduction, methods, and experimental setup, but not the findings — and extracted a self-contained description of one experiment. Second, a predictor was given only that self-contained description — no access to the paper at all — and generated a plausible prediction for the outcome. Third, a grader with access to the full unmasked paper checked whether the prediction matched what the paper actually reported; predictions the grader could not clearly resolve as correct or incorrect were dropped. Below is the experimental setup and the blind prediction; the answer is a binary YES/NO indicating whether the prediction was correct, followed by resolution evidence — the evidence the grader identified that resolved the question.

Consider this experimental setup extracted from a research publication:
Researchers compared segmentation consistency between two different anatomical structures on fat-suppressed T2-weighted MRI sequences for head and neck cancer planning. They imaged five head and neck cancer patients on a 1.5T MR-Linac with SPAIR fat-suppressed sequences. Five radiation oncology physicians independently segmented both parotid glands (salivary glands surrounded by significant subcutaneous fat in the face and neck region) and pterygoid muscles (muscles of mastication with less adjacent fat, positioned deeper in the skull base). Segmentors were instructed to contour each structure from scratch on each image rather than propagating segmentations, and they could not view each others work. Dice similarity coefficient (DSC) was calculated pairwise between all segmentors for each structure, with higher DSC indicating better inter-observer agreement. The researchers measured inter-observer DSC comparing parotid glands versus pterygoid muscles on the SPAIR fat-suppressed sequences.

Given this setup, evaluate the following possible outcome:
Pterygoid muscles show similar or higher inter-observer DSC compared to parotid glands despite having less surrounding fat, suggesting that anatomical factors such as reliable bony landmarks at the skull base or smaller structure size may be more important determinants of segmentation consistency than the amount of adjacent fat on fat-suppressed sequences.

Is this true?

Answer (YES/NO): NO